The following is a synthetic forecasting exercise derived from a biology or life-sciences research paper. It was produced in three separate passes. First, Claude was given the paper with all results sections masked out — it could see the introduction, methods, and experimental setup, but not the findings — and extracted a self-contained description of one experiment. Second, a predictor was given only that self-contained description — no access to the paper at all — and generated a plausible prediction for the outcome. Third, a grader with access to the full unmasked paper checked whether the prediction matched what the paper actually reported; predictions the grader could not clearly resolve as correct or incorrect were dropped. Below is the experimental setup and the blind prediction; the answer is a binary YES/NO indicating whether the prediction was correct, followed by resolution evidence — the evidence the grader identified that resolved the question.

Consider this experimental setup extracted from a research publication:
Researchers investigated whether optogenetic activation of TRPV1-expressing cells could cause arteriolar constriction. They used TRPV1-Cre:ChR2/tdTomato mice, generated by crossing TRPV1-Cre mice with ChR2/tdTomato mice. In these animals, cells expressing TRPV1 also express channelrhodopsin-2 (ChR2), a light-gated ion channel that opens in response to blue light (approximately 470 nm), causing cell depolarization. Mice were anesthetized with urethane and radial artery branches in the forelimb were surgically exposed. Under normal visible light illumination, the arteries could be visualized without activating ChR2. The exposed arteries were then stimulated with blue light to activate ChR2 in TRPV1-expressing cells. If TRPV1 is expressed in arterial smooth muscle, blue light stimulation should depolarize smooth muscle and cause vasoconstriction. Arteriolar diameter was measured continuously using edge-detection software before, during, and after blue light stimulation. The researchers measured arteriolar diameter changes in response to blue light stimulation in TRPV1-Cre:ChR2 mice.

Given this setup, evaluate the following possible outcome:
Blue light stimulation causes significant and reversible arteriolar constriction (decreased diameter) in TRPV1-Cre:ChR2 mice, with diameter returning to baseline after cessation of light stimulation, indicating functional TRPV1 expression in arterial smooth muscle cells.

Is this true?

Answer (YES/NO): YES